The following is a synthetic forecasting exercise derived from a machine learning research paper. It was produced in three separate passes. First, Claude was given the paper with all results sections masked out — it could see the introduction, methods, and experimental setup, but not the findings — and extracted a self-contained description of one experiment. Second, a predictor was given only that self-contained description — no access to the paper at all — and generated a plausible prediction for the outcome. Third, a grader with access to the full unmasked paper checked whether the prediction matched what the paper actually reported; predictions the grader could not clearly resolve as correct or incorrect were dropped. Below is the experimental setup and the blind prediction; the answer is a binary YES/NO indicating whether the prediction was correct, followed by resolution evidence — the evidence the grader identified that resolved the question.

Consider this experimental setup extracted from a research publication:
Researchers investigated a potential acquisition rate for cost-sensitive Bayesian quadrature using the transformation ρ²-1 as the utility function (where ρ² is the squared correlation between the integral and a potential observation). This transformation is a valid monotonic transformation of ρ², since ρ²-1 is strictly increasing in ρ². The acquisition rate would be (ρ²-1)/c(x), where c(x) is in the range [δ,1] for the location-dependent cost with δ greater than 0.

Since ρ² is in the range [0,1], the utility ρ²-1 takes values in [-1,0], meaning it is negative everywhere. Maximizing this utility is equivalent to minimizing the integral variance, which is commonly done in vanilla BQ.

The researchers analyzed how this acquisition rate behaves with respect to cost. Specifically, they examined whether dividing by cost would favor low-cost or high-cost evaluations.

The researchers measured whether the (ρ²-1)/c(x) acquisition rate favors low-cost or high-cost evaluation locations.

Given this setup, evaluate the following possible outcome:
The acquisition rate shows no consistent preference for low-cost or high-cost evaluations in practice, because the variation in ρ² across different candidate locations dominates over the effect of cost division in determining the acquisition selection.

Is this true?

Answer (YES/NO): NO